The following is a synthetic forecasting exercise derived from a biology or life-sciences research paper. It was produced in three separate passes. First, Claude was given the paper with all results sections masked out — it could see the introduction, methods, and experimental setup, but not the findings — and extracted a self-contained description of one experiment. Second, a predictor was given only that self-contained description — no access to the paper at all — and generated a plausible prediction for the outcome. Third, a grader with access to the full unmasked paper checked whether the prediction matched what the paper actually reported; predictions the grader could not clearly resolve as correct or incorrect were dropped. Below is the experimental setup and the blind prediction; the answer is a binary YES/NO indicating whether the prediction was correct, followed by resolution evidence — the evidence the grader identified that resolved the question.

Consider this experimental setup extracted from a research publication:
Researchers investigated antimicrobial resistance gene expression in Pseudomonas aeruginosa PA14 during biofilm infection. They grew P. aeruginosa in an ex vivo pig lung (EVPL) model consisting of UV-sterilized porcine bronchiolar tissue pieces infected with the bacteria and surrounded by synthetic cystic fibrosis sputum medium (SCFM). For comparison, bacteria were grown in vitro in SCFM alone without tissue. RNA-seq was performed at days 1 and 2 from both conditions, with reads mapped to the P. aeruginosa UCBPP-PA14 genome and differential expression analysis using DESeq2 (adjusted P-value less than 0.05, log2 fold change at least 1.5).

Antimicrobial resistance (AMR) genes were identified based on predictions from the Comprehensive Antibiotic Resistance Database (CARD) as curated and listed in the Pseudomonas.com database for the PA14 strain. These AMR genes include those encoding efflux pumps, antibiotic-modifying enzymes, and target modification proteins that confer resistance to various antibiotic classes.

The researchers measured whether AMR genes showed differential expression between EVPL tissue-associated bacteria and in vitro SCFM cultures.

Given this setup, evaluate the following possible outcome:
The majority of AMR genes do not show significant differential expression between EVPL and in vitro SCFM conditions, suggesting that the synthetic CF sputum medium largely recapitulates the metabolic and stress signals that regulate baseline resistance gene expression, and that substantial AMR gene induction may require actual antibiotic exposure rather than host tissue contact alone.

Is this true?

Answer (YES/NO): NO